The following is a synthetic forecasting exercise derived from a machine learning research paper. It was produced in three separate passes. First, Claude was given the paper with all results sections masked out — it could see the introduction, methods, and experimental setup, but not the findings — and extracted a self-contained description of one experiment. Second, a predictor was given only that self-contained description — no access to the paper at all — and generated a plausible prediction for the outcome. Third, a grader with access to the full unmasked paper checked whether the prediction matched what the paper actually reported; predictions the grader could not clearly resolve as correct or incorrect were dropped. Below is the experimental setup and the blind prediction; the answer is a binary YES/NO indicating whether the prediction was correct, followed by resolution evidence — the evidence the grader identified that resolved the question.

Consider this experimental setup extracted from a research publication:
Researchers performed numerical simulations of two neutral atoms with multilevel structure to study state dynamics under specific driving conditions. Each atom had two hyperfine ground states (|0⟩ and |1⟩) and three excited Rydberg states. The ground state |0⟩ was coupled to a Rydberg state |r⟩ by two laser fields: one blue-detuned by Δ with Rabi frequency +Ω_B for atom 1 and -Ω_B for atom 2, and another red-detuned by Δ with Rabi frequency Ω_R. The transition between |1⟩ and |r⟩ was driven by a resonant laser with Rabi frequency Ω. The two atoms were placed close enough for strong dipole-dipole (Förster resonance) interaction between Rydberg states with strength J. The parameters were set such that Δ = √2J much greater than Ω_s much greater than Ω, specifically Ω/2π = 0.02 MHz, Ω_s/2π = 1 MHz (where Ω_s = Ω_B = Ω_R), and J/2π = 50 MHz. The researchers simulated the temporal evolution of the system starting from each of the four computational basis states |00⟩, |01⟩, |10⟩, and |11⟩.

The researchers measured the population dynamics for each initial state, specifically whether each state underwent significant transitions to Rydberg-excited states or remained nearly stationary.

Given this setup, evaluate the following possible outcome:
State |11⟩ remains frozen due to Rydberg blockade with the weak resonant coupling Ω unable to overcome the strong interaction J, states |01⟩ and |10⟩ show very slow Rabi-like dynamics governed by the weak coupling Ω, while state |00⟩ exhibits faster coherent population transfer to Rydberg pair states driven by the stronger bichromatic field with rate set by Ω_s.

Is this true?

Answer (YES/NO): NO